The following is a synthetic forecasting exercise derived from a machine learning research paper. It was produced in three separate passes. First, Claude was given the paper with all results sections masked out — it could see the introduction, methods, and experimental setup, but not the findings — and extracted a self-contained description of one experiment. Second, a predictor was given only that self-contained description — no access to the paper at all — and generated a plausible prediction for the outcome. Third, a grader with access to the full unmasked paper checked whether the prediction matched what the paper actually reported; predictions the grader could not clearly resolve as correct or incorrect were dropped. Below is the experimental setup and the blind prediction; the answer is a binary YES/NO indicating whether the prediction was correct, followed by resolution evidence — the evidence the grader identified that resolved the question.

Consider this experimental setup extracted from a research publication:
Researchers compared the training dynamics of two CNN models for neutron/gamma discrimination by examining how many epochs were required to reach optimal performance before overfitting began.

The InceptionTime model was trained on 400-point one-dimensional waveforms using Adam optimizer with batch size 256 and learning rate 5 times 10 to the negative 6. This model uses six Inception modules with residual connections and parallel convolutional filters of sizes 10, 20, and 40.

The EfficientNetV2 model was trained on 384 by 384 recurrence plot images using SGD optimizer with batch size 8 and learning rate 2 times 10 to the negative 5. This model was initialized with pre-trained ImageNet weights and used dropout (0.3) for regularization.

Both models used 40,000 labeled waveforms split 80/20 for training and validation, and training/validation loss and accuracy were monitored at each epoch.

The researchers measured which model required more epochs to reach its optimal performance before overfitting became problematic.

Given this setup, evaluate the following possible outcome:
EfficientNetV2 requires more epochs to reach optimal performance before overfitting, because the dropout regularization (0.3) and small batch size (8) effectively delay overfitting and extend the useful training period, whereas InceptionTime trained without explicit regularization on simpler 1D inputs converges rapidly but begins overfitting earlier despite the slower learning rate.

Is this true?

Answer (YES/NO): YES